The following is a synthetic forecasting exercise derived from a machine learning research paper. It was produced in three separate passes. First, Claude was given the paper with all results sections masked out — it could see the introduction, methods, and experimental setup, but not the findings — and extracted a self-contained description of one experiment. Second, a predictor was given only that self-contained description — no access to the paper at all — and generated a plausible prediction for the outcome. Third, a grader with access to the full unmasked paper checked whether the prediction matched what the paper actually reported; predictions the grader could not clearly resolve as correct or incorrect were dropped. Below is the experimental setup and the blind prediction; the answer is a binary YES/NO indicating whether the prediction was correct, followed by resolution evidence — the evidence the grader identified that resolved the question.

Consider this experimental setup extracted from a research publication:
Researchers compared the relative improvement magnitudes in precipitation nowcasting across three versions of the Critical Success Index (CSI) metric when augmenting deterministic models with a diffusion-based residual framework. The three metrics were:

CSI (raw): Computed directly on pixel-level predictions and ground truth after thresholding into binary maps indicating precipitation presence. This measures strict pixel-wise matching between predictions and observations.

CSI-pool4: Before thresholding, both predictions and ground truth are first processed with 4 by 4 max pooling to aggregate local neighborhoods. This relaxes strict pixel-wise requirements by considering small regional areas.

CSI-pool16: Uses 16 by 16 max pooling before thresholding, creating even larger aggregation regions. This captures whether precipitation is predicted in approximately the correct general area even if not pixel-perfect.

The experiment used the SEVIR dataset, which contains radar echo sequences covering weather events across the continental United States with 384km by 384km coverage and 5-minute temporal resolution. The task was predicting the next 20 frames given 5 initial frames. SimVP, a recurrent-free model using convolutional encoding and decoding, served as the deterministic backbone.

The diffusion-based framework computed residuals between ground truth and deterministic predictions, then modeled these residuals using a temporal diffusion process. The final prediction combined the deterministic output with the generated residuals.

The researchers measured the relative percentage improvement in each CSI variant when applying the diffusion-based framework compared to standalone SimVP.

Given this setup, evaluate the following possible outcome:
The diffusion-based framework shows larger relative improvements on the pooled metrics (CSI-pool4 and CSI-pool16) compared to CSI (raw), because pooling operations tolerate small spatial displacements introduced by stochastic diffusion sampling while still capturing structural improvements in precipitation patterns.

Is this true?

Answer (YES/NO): YES